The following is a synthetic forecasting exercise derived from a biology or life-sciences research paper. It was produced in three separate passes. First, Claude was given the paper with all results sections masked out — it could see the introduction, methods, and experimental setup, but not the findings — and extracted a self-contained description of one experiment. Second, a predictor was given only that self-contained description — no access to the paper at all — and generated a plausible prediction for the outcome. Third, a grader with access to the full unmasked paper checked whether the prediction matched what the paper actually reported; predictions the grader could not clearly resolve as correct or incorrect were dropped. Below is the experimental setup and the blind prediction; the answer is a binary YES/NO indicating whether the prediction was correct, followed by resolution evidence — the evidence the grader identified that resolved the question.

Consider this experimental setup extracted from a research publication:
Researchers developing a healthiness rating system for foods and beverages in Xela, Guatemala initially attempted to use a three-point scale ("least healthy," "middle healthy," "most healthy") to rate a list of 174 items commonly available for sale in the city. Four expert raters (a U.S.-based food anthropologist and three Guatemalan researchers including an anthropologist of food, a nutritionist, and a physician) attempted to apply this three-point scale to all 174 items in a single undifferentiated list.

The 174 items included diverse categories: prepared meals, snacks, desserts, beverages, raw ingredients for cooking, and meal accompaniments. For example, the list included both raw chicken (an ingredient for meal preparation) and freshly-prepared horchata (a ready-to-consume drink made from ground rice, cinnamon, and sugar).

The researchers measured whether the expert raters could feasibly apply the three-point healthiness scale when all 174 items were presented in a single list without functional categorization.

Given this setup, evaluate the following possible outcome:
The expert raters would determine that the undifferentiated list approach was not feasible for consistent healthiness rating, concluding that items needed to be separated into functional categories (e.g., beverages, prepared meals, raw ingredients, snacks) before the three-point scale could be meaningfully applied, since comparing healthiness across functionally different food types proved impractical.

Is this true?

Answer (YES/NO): YES